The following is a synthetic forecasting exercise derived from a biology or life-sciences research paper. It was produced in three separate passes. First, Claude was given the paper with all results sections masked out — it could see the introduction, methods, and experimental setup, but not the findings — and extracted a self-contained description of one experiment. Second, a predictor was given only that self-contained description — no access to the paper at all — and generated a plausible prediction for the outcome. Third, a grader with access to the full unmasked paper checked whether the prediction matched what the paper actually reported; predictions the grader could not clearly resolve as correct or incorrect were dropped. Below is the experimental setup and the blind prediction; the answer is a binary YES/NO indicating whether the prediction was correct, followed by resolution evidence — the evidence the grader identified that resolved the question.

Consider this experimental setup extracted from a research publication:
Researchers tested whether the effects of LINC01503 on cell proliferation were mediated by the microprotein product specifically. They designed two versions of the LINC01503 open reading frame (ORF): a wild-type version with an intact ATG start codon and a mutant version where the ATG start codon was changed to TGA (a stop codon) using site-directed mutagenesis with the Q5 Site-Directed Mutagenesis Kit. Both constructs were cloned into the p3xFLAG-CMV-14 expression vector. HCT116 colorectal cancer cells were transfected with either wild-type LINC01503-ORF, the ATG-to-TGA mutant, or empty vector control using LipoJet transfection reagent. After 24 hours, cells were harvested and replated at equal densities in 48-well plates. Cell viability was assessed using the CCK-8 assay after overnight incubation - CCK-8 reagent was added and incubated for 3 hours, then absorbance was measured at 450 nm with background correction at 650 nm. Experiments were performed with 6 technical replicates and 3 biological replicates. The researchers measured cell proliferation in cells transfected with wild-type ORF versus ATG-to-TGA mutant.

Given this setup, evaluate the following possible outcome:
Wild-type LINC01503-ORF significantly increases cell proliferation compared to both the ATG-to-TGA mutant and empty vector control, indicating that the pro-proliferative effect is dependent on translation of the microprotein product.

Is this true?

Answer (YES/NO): YES